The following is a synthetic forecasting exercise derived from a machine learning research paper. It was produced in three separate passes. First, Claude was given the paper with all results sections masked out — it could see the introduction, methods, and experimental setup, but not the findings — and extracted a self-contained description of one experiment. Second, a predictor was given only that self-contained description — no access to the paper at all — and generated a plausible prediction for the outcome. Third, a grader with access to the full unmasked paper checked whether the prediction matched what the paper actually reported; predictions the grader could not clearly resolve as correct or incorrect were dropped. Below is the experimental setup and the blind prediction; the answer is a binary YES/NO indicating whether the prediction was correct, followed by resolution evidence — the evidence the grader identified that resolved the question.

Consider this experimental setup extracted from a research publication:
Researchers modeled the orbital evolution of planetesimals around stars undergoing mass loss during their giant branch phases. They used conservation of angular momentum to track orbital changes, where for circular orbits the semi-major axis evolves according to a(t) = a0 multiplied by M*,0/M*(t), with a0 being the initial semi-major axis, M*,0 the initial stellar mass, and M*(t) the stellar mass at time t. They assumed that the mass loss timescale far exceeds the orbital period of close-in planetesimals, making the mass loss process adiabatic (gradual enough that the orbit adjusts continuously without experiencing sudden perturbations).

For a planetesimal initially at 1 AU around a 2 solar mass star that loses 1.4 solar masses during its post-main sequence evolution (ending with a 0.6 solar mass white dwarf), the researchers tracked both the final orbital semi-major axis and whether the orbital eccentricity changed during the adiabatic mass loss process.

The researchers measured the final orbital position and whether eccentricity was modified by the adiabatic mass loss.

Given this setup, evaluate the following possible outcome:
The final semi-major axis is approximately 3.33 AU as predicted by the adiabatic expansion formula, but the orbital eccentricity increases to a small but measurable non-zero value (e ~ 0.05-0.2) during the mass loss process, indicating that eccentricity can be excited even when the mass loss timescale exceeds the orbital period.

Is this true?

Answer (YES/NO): NO